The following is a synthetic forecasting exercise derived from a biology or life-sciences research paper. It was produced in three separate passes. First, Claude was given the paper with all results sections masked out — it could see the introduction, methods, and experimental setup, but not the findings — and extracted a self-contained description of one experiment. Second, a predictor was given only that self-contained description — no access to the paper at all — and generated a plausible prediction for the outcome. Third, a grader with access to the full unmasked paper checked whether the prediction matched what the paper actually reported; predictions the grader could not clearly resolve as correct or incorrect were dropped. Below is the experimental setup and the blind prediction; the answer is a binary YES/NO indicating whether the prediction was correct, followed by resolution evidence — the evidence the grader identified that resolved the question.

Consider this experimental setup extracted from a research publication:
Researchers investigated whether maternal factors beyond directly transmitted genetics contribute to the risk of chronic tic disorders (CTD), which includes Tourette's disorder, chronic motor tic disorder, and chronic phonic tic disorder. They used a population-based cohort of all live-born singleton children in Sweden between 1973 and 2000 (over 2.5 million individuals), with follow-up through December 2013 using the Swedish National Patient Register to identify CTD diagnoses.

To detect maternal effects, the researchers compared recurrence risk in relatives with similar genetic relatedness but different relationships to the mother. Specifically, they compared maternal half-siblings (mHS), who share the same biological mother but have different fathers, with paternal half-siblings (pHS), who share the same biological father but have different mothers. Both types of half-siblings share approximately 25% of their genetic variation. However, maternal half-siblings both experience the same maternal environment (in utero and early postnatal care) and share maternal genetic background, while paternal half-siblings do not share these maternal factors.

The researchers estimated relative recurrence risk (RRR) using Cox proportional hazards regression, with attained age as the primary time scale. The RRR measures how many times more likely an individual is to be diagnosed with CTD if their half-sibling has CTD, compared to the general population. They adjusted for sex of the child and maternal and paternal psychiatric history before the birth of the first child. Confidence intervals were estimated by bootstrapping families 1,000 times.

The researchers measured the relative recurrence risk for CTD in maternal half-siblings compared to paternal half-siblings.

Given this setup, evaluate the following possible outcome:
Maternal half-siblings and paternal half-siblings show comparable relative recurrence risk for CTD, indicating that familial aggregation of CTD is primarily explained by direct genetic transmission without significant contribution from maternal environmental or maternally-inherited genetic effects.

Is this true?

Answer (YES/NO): NO